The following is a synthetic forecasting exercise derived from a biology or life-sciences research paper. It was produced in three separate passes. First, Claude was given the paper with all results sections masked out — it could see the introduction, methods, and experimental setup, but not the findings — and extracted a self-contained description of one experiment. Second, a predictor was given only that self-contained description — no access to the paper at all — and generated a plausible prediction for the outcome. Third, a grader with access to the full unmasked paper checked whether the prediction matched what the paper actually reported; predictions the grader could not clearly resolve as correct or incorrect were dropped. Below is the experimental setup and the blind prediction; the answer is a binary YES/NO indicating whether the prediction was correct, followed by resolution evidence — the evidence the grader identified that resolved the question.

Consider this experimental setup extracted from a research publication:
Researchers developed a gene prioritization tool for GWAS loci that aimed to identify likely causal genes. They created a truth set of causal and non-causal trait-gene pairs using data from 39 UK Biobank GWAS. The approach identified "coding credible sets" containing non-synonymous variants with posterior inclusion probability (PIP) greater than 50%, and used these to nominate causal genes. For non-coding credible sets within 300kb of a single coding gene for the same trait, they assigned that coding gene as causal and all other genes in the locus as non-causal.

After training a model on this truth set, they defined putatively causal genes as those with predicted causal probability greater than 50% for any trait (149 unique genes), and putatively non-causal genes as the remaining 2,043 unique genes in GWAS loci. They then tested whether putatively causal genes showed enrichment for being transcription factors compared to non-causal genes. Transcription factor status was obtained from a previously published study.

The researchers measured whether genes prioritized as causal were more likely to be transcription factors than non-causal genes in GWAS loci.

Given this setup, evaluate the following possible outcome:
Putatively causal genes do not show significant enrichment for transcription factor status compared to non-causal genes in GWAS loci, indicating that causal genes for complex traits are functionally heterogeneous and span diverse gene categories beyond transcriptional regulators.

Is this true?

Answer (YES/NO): NO